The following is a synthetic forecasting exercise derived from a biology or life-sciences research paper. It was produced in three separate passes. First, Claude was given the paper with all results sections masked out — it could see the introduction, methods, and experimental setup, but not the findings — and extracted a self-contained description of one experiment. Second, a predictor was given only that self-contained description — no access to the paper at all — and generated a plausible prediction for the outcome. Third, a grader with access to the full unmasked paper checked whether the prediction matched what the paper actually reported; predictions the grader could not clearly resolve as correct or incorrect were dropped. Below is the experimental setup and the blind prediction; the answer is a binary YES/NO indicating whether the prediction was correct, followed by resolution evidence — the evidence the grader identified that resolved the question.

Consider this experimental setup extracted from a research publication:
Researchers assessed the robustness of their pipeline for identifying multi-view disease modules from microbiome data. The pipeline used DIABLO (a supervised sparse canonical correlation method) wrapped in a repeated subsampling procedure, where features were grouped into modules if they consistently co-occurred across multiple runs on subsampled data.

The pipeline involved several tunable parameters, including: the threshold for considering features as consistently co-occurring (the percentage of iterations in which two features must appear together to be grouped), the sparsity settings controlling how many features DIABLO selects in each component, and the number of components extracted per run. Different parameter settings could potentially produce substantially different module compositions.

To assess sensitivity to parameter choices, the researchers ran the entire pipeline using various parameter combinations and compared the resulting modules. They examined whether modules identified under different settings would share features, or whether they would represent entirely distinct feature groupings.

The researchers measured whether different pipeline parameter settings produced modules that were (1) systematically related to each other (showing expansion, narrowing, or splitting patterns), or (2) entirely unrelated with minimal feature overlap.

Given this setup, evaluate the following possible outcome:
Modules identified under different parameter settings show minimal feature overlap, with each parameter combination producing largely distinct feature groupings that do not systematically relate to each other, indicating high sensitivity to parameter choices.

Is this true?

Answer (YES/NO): NO